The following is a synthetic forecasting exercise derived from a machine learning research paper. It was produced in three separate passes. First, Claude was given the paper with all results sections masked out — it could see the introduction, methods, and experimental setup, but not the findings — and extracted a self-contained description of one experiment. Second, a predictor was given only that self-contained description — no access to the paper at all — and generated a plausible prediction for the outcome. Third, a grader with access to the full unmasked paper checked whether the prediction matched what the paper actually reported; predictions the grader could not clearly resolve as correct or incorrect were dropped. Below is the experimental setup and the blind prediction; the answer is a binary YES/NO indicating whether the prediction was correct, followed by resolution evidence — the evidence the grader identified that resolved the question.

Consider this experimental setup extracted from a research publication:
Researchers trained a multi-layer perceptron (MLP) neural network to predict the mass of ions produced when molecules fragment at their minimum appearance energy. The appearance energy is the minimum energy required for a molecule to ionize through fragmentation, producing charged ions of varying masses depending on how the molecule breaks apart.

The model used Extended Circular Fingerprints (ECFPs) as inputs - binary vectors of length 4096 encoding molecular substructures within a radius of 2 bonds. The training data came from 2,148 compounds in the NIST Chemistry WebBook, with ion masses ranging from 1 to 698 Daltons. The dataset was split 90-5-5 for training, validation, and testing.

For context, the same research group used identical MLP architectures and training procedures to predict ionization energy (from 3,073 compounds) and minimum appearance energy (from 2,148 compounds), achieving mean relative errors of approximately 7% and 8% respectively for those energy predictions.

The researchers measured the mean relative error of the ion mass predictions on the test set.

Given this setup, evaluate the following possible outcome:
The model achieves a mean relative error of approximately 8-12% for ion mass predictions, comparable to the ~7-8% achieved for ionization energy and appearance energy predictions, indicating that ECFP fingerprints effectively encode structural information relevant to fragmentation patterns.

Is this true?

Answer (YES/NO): NO